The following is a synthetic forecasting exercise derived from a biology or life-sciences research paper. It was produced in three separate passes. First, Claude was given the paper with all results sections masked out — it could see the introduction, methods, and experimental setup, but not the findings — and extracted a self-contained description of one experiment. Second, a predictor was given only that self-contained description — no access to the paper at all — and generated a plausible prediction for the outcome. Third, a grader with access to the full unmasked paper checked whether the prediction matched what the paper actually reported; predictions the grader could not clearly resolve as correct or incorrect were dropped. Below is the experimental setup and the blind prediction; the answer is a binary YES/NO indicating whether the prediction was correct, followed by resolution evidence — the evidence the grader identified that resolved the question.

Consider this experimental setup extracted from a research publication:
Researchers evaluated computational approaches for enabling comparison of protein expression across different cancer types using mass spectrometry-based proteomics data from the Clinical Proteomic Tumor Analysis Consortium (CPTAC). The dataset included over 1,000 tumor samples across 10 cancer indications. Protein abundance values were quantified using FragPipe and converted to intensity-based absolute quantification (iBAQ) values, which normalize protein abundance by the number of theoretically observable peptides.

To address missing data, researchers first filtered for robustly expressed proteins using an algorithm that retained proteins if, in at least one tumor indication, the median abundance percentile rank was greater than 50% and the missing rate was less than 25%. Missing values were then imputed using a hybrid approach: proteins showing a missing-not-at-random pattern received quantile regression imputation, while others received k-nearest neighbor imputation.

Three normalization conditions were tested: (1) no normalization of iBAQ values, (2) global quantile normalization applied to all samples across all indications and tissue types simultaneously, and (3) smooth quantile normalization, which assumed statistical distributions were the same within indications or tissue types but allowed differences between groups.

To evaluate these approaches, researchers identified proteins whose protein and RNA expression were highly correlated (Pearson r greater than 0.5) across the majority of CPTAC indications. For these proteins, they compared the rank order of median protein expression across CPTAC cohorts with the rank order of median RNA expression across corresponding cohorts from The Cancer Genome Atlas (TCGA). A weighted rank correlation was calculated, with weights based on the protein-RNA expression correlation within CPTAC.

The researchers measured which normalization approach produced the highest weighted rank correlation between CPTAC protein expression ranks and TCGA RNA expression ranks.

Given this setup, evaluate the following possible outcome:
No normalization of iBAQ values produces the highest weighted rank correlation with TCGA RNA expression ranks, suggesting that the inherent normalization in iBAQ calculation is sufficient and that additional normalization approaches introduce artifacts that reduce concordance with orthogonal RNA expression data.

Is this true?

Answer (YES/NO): NO